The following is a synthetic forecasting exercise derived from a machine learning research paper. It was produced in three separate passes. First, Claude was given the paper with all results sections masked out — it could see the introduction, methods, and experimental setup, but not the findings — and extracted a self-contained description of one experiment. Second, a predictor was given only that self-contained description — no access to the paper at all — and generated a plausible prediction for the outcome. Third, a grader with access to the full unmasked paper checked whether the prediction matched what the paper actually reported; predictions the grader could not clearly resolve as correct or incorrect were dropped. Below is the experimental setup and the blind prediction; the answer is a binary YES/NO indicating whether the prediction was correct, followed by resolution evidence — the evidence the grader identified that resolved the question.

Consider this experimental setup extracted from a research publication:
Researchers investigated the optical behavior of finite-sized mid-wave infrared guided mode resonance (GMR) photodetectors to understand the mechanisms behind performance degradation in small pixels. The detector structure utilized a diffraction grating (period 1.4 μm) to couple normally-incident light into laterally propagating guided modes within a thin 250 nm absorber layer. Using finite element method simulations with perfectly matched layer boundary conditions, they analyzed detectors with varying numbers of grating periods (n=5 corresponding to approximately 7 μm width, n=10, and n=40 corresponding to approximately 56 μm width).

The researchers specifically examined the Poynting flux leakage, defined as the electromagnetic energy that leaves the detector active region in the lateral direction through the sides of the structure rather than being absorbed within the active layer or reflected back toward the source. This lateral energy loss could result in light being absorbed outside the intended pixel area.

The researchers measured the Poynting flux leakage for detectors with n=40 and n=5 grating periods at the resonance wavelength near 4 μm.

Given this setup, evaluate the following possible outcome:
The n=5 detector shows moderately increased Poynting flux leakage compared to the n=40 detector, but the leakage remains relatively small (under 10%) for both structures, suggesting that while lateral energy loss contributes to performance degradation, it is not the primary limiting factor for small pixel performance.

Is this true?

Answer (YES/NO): NO